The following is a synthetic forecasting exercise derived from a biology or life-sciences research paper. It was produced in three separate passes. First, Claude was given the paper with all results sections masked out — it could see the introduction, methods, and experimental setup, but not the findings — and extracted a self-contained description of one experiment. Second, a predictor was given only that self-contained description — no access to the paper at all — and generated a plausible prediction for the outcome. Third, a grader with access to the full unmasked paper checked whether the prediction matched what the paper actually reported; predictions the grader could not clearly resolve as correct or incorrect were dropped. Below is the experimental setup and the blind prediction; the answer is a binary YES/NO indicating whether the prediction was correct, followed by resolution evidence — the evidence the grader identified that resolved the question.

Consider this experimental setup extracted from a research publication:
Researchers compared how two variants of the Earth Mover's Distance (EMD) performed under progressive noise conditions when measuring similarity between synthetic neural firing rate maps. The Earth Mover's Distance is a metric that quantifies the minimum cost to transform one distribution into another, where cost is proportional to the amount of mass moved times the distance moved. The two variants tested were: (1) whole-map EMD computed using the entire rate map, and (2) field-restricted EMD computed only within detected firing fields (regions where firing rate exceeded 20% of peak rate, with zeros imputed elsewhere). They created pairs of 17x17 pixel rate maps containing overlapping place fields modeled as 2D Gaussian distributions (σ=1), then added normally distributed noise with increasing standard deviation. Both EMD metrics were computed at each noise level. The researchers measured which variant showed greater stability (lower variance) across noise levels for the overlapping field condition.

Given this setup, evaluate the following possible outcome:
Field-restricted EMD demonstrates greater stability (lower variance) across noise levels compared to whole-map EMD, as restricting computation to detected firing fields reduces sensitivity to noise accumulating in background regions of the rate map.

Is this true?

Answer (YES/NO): NO